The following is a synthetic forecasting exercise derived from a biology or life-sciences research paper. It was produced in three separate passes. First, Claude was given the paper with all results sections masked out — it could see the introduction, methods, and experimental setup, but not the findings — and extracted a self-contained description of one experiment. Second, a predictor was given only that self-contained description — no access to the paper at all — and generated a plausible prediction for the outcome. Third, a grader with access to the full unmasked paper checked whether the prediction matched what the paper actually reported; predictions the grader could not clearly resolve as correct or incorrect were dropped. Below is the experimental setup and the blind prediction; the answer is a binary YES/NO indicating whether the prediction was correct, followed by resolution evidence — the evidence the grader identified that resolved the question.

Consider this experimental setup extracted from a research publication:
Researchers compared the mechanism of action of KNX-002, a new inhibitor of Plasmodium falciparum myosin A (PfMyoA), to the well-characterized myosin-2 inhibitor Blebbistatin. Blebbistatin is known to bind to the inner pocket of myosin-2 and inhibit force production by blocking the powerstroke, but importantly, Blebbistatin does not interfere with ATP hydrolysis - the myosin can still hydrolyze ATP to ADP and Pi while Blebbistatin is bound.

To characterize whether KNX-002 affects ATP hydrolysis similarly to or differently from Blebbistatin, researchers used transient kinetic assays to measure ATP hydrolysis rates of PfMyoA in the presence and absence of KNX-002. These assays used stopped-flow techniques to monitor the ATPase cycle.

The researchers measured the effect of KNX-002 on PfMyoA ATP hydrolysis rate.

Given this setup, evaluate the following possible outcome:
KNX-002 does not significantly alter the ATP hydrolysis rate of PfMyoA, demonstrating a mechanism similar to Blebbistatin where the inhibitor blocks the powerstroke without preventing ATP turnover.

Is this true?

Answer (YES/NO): NO